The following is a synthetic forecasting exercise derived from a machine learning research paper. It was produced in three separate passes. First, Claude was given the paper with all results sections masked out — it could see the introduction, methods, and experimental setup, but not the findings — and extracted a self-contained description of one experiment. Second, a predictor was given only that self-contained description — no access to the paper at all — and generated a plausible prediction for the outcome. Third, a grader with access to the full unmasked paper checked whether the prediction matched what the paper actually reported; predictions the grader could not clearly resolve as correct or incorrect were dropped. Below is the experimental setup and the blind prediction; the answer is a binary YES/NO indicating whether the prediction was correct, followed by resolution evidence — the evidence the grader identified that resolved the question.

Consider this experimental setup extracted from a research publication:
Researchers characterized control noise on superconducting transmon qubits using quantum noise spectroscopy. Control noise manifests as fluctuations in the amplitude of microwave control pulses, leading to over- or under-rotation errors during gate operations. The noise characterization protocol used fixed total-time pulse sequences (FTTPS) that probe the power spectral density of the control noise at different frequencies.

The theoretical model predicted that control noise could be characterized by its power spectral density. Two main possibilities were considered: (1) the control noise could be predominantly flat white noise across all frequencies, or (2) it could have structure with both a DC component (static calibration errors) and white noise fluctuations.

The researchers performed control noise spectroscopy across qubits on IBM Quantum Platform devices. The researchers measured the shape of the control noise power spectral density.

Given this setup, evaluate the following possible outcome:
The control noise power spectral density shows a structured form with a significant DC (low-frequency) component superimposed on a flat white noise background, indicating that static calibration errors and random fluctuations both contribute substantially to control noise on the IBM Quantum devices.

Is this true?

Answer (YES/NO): YES